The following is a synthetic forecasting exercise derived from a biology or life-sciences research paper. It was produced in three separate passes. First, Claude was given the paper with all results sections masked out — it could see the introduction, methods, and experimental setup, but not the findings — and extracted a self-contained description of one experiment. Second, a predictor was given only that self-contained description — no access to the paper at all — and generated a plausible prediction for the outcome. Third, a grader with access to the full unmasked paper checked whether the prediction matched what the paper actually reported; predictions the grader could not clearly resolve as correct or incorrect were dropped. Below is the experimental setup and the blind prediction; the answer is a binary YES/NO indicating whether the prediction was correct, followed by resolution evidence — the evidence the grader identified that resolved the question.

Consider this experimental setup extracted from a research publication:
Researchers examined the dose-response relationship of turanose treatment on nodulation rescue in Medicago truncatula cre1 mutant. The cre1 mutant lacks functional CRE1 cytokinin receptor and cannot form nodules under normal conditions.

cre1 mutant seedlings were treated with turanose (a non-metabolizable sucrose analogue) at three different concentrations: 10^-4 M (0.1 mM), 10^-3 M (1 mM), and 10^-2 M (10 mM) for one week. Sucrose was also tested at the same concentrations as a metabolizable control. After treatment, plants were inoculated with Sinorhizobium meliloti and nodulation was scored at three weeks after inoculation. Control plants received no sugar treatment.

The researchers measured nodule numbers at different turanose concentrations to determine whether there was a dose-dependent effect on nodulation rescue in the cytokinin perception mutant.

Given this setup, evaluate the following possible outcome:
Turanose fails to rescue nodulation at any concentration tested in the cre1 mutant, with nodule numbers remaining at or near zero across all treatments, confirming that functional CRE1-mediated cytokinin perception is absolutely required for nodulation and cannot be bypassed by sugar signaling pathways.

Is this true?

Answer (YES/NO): NO